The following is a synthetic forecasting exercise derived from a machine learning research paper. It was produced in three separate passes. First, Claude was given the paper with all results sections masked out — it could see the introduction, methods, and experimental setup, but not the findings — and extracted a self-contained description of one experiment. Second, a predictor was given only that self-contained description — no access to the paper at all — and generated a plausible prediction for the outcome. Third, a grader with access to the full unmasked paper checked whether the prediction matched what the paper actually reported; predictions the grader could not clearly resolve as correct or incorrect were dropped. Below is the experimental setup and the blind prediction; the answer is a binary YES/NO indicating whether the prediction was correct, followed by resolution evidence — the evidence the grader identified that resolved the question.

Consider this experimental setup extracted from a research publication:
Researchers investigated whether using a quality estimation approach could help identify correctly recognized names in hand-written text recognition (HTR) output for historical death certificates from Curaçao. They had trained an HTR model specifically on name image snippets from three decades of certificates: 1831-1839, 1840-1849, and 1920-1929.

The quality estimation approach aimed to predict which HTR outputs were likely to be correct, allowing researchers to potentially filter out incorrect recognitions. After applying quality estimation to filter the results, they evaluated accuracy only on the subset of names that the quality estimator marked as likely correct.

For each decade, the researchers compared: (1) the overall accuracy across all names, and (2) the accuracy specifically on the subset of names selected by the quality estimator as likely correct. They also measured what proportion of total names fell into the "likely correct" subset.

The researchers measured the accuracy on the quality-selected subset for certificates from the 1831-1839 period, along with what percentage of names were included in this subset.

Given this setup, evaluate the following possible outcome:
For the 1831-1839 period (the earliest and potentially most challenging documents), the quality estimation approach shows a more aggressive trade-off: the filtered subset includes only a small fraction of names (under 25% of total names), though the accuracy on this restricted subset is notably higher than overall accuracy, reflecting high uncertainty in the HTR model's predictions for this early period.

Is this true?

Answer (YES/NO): NO